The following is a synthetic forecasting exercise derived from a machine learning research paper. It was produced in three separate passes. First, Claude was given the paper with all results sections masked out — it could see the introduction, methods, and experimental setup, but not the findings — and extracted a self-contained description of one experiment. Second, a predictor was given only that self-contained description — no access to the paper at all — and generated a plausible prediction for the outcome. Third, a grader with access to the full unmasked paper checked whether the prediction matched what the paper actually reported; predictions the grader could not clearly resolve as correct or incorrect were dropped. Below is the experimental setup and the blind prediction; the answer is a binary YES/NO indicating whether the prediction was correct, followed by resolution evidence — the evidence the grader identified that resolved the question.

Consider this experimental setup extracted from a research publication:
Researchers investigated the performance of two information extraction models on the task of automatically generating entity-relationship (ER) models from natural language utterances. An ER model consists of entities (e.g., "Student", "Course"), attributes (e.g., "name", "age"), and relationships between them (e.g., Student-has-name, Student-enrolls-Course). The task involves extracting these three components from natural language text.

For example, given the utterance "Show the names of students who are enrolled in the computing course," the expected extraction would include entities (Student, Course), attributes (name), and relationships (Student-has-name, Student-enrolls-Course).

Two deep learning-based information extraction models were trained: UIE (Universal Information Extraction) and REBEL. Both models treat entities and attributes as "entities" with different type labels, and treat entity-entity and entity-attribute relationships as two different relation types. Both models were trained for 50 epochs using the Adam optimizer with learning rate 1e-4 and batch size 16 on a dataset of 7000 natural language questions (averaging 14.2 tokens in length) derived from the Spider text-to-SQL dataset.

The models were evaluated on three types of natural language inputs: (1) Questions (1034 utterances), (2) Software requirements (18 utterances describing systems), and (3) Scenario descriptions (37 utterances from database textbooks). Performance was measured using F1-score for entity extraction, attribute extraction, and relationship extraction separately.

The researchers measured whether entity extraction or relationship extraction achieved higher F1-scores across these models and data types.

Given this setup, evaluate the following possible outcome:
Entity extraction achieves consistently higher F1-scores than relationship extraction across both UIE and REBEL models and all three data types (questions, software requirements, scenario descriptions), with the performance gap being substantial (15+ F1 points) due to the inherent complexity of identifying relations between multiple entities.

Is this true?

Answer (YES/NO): YES